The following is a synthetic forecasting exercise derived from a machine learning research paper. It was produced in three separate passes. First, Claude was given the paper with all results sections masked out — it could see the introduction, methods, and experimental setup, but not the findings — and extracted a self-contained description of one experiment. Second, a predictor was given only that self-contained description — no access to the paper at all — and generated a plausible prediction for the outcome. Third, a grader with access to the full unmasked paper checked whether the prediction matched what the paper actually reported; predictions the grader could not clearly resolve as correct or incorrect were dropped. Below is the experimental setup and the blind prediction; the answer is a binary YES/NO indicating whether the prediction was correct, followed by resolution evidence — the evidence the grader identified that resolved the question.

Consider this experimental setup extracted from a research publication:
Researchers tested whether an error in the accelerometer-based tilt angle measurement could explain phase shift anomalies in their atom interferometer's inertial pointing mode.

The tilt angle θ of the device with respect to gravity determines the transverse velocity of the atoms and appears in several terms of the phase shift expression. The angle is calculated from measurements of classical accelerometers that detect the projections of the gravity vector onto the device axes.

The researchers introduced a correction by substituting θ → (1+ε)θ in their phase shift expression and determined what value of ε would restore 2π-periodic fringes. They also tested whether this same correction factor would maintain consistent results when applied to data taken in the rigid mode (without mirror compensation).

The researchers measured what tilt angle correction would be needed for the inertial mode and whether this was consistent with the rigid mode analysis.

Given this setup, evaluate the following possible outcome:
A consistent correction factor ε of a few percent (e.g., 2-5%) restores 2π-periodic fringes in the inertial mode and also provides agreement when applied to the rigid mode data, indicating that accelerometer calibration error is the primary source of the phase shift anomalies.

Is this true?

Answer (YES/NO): NO